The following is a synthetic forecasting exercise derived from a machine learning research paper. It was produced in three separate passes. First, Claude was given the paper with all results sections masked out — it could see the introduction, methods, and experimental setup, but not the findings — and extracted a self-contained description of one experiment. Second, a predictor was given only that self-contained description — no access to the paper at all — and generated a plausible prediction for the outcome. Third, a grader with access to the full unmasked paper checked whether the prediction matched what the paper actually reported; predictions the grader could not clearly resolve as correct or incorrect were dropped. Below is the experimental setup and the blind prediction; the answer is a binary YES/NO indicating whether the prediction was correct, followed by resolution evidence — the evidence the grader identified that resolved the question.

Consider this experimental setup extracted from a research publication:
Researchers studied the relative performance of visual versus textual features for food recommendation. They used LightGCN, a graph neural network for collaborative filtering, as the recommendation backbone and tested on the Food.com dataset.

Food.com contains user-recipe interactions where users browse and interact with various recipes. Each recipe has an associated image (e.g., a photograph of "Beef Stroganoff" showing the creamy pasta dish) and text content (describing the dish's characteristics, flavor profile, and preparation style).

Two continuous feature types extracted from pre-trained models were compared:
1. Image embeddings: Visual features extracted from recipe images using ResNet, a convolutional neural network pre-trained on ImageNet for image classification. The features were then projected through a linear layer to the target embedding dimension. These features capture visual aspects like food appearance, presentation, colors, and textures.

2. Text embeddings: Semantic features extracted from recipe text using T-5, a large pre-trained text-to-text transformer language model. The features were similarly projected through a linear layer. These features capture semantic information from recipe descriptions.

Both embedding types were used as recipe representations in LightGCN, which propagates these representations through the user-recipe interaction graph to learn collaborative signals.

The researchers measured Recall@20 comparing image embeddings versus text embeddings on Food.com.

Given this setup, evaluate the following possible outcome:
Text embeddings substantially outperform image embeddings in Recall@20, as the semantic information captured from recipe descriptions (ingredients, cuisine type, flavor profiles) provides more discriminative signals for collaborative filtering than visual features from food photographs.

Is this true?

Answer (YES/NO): NO